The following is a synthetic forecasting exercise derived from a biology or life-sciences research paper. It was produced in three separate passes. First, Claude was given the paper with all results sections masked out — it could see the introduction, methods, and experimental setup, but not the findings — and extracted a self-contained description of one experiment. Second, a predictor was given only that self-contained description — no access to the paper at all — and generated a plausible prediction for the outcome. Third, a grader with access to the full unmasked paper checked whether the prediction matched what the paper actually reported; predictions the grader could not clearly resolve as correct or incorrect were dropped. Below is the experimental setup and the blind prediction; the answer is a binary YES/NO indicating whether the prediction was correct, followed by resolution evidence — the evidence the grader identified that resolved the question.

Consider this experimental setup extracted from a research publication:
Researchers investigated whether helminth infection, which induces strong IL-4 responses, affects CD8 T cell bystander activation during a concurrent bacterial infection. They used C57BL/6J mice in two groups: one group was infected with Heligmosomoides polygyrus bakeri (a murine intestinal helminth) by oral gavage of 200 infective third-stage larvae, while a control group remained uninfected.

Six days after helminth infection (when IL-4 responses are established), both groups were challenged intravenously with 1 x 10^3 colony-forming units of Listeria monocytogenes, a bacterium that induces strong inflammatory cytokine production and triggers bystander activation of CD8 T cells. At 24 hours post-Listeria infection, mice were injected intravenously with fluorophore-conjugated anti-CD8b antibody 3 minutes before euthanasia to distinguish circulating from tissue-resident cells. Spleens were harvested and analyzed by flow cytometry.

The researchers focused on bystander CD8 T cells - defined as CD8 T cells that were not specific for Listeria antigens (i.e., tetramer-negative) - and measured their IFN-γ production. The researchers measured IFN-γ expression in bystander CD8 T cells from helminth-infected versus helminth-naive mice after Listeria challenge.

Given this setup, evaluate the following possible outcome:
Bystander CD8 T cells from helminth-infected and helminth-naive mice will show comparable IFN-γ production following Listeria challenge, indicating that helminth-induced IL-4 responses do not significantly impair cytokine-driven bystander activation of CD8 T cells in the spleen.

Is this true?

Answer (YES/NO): NO